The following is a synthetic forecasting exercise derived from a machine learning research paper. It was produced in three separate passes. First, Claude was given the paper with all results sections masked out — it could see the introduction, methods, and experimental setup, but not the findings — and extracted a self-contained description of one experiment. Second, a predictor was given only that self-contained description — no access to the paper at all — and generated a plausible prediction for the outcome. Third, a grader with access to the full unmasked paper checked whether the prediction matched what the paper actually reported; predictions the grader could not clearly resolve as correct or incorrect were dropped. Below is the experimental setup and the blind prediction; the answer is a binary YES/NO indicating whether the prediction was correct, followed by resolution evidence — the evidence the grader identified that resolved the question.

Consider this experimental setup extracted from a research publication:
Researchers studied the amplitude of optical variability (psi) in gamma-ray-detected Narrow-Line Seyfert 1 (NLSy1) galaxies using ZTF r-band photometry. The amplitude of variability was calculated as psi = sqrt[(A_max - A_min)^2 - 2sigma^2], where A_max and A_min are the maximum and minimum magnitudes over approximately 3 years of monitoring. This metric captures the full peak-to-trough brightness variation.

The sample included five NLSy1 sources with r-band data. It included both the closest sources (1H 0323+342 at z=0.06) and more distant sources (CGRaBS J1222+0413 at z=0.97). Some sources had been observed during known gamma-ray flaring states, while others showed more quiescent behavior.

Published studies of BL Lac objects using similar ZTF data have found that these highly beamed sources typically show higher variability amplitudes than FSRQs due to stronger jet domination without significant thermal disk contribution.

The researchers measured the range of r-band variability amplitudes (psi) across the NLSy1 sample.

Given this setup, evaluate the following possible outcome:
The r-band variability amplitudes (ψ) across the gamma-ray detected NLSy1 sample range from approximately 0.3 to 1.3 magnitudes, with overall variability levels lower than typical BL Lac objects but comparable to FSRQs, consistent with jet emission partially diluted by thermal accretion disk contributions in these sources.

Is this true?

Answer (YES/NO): NO